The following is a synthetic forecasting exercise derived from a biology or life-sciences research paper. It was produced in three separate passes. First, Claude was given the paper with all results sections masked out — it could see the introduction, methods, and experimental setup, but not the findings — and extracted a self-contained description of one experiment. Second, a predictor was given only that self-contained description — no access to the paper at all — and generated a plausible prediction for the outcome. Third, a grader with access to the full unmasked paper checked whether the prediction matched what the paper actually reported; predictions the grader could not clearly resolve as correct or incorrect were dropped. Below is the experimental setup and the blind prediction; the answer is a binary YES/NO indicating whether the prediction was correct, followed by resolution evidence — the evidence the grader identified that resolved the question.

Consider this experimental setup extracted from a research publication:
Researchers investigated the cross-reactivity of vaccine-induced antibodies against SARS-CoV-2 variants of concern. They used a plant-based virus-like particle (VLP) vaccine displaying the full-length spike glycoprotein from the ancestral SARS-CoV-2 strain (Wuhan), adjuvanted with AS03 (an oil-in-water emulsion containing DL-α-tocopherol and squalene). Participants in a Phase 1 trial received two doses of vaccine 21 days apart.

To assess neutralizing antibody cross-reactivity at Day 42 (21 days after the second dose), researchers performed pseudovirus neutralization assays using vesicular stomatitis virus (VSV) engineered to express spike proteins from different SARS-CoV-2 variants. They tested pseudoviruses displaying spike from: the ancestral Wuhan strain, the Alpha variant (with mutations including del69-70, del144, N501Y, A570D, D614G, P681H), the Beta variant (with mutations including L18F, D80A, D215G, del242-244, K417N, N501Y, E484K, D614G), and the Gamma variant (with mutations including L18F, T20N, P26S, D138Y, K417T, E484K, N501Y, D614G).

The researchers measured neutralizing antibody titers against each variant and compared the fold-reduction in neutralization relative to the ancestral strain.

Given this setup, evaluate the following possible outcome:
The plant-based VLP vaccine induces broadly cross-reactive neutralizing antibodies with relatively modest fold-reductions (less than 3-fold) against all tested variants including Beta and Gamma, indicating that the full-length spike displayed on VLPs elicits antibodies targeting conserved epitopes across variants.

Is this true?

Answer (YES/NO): NO